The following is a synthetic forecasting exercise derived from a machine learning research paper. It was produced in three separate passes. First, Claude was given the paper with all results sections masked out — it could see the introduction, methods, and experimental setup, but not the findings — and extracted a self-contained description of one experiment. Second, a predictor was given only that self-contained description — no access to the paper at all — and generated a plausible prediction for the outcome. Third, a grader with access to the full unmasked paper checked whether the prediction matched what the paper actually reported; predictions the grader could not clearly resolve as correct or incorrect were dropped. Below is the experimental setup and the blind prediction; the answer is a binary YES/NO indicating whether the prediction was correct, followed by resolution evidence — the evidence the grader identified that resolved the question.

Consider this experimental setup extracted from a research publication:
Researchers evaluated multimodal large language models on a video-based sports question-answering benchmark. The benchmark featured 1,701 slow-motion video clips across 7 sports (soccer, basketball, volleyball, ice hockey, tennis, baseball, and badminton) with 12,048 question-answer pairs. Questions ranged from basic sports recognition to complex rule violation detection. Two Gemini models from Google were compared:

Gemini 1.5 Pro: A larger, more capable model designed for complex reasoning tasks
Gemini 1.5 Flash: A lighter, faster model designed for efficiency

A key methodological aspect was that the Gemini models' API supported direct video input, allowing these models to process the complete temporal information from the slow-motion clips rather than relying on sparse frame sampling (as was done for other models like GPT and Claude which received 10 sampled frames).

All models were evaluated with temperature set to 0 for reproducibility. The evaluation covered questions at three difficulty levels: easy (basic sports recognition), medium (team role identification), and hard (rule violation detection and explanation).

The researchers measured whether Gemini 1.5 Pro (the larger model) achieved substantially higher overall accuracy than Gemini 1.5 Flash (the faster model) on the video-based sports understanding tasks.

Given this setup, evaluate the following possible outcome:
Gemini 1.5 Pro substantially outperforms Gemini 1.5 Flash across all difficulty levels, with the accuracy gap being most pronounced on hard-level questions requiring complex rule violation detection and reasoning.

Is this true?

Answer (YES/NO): NO